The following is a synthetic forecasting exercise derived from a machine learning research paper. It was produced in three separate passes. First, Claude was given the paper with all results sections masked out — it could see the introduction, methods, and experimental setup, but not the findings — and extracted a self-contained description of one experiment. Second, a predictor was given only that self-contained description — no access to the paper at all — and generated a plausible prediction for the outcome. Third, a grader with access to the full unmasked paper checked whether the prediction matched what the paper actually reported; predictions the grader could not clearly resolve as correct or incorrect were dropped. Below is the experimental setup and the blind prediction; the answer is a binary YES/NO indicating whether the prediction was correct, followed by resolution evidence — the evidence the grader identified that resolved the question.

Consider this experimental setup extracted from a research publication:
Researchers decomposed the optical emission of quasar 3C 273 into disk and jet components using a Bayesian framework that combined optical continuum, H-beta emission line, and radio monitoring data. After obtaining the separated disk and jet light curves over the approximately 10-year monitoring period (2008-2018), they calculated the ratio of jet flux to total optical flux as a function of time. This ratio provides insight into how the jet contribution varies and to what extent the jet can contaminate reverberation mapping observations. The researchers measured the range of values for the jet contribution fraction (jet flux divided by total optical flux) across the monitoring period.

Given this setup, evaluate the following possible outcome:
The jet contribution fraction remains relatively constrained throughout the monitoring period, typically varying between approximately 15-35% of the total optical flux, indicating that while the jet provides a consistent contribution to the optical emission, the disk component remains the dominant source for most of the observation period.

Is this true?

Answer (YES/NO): NO